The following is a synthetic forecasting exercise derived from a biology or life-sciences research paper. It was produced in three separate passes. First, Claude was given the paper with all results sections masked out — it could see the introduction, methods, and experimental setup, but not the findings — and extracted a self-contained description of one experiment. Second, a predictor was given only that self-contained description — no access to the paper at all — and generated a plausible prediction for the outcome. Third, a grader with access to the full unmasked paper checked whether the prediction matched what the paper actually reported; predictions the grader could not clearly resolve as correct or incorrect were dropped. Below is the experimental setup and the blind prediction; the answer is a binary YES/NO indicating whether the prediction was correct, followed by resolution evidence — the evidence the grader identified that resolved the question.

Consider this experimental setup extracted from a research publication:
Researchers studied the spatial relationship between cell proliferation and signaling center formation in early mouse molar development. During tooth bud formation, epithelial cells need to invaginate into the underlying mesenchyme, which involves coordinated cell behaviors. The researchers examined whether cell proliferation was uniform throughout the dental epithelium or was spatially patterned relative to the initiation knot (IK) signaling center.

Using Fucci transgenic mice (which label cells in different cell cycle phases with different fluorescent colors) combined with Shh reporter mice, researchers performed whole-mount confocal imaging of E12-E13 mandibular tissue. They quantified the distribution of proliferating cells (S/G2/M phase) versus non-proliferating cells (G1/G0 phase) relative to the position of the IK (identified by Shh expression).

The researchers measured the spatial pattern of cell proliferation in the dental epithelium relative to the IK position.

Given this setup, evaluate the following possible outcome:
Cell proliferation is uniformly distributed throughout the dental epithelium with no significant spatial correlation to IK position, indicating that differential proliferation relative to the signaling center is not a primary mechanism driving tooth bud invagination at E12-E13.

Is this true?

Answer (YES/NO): NO